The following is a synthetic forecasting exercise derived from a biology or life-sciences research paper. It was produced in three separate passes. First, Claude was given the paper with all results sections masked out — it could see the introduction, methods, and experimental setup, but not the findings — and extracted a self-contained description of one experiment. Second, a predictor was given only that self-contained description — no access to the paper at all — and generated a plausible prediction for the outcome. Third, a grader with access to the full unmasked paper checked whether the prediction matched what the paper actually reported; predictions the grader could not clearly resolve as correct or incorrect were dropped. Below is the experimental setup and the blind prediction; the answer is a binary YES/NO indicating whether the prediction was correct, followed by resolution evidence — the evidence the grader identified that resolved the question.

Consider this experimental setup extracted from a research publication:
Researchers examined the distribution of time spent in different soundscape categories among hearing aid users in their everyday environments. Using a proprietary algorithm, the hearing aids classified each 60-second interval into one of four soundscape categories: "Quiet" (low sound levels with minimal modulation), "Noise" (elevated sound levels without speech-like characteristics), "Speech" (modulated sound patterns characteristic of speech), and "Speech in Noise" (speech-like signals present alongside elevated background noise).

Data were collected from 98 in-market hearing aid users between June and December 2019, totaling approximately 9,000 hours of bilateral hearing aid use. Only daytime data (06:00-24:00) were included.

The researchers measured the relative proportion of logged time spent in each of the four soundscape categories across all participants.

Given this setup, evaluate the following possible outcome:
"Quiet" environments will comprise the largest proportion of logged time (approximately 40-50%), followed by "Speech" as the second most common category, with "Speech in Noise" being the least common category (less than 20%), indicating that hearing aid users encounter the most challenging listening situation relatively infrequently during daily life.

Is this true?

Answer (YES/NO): NO